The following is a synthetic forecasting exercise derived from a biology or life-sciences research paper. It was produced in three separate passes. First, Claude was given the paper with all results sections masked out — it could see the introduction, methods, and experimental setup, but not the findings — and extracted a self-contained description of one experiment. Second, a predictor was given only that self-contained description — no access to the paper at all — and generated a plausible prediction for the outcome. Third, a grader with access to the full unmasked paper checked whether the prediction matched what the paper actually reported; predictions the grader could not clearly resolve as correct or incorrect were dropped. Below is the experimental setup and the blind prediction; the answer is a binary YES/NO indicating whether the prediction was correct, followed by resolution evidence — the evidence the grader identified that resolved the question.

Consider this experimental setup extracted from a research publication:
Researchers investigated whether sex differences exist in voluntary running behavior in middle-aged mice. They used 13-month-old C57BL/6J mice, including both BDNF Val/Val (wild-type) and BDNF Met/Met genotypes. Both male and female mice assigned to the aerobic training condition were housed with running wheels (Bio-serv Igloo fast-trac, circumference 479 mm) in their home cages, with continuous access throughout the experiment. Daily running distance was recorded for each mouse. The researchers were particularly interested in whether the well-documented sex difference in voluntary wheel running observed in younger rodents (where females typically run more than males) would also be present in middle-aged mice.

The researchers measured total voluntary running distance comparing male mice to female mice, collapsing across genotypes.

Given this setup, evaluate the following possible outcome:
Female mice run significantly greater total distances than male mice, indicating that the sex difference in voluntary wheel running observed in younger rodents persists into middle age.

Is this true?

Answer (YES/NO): NO